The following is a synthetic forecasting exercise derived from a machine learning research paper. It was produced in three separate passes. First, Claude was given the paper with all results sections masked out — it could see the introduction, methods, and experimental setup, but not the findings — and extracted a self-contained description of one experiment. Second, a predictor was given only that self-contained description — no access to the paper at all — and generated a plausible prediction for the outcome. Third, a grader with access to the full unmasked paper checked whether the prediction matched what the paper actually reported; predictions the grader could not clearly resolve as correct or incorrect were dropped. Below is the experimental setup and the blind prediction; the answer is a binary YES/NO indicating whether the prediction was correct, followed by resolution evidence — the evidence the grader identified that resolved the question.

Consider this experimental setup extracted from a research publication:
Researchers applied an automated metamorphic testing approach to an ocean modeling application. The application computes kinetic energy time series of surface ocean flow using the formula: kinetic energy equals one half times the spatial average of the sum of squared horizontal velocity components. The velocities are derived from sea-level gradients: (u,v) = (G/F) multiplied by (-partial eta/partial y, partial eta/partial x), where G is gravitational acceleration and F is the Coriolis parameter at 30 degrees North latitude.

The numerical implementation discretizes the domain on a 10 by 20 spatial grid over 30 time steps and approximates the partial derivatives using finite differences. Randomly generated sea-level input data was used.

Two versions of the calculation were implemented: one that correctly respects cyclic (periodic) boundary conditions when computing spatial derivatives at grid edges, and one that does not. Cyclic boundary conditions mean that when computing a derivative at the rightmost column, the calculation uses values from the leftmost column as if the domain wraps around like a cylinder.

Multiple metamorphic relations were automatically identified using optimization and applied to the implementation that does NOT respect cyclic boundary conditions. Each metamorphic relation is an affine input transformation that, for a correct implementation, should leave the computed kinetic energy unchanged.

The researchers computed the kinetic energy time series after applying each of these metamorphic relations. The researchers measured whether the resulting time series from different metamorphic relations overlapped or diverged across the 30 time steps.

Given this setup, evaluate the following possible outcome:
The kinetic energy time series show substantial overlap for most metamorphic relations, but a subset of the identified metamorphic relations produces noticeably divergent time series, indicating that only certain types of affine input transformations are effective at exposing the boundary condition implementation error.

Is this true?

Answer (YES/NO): YES